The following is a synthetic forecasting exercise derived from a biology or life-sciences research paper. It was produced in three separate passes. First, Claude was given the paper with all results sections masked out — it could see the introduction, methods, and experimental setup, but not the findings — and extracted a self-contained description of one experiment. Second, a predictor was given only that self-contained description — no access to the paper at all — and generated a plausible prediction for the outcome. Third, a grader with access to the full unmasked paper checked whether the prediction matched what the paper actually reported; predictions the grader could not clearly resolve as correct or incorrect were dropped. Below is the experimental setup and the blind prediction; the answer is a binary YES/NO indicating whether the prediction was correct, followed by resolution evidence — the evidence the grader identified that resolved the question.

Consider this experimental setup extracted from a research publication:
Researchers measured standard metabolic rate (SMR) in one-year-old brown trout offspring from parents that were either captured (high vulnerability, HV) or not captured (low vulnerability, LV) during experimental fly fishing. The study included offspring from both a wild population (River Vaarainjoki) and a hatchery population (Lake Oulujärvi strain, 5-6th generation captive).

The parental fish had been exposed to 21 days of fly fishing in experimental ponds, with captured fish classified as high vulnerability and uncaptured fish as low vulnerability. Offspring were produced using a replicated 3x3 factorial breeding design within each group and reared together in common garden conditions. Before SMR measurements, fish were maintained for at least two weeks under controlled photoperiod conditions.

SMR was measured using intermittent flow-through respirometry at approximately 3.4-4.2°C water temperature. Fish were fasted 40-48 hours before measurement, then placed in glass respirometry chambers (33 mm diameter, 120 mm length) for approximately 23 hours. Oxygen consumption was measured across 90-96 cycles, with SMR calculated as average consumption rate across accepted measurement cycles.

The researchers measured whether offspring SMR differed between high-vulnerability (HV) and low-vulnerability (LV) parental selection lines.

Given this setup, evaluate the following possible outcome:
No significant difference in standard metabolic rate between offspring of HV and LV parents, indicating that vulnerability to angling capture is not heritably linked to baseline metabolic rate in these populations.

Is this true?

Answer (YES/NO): YES